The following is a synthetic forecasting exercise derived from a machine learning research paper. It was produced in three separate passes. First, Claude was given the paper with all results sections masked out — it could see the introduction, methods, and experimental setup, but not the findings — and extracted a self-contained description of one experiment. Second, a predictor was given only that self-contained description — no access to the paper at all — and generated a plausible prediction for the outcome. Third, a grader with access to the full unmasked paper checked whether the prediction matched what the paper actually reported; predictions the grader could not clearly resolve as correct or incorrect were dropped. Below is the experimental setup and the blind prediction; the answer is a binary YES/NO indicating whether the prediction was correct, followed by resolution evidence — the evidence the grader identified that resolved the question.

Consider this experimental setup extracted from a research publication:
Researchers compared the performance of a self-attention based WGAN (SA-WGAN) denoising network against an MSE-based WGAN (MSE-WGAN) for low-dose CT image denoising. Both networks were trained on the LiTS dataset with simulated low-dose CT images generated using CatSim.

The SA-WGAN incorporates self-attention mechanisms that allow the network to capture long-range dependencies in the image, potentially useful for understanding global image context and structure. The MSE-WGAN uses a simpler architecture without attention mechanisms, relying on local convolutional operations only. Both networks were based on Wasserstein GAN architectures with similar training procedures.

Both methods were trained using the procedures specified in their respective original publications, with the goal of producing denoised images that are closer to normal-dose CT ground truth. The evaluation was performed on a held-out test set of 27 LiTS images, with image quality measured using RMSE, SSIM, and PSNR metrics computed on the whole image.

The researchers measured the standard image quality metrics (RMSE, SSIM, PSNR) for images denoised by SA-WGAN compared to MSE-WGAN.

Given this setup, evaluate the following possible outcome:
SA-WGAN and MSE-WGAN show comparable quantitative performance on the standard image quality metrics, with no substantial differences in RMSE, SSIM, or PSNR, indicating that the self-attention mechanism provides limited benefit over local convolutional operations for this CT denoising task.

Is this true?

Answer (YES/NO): YES